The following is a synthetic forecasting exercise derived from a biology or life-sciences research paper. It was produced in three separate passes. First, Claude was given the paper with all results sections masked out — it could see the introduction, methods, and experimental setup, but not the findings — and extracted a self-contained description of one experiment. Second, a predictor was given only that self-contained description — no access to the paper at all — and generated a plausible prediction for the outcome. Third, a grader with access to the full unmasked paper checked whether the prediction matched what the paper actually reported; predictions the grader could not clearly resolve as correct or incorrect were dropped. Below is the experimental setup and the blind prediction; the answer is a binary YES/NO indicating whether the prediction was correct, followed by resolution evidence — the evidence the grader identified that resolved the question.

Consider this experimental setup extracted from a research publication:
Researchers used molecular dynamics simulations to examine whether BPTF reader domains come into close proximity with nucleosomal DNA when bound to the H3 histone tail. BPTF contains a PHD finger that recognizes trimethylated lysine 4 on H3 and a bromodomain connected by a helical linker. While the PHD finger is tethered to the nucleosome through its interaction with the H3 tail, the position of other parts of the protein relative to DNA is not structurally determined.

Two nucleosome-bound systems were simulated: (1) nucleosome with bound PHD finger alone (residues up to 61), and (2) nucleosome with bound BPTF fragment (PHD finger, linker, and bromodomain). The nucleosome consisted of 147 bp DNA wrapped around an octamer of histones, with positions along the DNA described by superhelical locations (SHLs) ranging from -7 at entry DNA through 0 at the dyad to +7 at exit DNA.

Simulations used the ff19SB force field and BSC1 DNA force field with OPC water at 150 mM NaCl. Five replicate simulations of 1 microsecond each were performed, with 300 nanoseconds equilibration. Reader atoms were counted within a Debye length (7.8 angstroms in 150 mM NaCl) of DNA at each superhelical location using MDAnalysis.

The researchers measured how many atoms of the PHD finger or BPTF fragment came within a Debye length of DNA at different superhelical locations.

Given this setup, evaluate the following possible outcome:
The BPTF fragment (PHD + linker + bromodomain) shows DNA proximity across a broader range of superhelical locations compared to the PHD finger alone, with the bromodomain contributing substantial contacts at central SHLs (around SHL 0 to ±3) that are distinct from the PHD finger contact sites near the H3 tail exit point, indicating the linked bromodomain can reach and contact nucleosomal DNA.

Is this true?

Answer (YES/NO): NO